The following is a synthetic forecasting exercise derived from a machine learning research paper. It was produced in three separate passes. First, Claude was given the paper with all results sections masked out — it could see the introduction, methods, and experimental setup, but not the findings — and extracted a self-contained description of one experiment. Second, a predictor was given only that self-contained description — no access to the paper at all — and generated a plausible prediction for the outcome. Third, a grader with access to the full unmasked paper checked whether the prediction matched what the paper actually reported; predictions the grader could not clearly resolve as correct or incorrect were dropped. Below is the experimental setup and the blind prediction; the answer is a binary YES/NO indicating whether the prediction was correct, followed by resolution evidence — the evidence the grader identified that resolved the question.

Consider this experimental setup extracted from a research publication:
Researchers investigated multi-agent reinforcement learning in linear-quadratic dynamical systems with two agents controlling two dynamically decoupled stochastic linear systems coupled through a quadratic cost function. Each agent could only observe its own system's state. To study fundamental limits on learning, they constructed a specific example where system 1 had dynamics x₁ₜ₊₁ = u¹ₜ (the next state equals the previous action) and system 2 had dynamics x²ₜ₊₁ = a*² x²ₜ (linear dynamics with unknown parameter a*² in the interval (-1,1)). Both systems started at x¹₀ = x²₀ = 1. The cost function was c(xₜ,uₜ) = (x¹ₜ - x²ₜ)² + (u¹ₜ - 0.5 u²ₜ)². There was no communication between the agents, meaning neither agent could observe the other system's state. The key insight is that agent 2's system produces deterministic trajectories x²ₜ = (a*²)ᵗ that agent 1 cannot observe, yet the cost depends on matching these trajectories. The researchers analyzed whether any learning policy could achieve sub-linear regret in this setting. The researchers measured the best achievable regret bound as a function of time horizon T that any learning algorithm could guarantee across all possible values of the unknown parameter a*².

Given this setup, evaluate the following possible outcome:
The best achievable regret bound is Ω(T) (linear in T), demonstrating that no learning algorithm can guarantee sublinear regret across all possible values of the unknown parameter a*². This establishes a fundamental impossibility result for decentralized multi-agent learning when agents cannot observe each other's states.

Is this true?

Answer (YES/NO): YES